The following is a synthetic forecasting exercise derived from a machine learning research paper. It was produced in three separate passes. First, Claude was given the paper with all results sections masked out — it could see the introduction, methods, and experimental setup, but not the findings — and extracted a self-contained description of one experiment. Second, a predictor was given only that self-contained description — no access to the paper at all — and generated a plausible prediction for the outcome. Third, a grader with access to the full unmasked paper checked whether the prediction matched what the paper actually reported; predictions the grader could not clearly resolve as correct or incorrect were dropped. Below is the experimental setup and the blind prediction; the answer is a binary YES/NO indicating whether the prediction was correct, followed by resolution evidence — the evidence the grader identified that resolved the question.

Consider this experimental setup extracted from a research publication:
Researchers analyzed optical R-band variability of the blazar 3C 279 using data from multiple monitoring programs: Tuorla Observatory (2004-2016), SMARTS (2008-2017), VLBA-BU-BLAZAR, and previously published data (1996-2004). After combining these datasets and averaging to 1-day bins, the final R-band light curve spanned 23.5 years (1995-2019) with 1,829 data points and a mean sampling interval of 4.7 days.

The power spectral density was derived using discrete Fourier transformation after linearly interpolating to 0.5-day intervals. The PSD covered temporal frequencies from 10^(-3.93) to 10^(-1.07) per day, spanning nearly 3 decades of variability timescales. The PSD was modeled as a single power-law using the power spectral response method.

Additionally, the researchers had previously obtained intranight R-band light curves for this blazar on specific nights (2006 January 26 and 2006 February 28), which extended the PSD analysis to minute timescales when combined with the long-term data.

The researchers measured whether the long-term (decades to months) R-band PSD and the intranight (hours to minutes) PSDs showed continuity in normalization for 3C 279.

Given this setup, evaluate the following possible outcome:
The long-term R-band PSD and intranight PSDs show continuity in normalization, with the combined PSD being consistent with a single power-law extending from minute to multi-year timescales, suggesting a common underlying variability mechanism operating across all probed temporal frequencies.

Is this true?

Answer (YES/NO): YES